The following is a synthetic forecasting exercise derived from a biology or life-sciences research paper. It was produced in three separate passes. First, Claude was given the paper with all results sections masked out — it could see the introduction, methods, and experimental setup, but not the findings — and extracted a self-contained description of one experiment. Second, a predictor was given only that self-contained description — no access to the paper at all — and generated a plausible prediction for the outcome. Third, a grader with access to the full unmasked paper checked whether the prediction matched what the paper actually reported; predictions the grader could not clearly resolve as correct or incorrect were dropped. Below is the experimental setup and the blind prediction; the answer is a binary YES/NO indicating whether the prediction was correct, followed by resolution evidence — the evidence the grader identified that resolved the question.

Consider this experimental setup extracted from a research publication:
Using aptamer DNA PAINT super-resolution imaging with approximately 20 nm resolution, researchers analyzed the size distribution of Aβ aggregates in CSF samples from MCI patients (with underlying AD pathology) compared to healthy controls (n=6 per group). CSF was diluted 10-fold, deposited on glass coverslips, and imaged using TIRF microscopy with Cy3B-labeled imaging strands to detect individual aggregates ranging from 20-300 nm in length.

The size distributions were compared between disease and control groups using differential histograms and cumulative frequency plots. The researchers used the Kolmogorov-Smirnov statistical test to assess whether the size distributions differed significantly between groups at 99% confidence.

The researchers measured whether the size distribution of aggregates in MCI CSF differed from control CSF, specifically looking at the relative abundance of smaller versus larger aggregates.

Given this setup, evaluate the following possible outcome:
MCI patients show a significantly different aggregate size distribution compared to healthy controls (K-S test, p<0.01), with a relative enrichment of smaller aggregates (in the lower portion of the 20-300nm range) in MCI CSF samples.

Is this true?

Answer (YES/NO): YES